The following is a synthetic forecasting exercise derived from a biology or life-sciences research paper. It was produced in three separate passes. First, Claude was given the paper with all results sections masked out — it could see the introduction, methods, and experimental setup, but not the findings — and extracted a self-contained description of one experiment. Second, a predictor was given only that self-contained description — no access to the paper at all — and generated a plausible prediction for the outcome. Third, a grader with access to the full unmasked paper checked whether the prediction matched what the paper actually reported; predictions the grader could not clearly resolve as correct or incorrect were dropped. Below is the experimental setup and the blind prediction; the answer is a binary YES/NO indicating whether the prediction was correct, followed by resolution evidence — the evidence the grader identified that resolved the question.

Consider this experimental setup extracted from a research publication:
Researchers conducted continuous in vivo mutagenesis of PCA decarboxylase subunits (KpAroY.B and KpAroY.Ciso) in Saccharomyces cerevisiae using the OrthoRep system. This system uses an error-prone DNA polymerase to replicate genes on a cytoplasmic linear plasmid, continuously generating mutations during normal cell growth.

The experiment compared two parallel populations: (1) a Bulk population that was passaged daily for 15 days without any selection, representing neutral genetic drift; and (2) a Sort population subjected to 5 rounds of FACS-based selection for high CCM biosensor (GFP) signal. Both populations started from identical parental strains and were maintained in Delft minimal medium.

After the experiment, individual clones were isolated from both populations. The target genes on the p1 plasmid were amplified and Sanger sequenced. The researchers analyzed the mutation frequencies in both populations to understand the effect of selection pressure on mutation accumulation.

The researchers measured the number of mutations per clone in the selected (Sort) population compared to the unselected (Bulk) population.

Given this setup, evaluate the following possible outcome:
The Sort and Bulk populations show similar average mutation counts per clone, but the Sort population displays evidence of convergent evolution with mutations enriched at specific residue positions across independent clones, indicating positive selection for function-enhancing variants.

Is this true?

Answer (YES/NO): NO